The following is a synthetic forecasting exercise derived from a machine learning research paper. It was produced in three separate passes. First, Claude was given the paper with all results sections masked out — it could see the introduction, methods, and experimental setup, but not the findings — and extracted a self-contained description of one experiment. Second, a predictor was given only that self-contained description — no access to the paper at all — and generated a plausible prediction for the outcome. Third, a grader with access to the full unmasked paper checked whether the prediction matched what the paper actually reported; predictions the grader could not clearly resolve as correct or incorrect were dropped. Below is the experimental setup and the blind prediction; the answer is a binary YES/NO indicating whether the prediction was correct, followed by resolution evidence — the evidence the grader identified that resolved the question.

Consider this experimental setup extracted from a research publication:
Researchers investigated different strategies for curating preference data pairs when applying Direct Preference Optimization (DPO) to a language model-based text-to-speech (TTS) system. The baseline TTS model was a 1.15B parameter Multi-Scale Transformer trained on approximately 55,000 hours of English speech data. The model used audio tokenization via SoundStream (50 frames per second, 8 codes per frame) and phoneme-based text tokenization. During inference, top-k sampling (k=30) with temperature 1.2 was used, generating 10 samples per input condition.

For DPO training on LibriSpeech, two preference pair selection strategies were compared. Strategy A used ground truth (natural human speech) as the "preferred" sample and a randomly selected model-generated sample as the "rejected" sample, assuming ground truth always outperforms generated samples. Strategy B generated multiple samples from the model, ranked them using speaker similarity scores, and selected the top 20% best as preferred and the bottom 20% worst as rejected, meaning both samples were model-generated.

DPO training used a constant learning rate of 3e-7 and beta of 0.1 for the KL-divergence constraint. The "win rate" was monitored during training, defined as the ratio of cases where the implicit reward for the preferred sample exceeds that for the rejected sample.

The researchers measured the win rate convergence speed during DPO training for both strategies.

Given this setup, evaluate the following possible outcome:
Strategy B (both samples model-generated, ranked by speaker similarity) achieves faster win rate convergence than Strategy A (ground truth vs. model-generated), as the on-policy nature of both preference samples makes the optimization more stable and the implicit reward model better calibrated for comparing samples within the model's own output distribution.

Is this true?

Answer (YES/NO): NO